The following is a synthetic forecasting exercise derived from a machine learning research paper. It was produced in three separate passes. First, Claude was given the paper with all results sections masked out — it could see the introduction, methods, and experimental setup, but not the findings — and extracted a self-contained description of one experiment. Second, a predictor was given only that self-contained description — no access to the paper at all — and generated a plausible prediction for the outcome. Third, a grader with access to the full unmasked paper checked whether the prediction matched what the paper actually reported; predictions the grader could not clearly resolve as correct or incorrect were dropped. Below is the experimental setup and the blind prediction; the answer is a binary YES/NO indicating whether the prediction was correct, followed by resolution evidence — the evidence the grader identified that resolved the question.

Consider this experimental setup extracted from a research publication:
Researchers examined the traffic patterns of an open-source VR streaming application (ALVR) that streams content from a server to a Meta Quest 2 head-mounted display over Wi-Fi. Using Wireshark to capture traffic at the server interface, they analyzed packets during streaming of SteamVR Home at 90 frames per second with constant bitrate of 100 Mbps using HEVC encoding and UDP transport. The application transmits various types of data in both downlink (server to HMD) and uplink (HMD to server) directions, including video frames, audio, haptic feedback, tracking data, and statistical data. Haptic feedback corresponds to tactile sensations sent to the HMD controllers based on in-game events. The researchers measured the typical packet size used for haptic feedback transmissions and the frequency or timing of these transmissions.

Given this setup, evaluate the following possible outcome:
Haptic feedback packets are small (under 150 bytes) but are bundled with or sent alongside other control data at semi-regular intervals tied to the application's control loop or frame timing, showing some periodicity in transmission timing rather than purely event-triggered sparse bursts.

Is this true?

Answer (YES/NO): NO